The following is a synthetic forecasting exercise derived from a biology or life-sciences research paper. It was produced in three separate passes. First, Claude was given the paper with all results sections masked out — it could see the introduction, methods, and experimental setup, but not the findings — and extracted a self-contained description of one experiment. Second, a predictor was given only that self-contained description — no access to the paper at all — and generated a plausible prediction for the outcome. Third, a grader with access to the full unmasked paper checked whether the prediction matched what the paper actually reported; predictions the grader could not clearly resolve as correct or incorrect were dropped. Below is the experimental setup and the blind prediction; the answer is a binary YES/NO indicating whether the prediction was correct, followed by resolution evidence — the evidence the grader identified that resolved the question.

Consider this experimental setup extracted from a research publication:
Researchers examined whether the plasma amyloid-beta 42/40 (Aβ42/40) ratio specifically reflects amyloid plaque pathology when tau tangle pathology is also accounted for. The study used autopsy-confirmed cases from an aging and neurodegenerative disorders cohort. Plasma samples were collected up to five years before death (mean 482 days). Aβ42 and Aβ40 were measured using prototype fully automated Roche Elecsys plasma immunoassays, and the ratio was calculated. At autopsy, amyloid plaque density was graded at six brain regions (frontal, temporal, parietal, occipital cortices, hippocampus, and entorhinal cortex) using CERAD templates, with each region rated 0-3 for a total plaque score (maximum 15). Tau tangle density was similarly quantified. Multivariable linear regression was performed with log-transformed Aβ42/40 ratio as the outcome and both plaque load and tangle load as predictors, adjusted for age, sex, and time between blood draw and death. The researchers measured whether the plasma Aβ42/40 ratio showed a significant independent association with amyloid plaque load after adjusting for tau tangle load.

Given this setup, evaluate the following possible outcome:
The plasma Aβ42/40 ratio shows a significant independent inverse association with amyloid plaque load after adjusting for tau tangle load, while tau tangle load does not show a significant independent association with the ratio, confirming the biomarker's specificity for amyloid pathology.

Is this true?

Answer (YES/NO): YES